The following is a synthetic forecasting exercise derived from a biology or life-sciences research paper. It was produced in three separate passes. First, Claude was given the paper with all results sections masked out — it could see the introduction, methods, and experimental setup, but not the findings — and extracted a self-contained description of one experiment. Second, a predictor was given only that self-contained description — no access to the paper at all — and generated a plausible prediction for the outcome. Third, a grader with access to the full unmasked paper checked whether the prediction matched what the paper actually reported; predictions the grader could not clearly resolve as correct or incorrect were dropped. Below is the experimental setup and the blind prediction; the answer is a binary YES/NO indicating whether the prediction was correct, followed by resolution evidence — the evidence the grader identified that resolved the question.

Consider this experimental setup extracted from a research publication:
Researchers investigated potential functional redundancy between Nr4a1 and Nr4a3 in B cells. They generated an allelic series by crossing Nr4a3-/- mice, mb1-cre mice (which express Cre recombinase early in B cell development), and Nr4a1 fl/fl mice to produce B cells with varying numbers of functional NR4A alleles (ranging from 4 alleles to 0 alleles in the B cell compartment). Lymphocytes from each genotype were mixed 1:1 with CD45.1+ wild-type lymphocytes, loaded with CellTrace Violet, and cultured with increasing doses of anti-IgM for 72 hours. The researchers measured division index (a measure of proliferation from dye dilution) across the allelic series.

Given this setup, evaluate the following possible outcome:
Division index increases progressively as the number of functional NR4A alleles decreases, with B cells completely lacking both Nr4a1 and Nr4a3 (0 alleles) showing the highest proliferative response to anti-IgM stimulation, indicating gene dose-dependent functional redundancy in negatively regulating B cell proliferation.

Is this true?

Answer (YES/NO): YES